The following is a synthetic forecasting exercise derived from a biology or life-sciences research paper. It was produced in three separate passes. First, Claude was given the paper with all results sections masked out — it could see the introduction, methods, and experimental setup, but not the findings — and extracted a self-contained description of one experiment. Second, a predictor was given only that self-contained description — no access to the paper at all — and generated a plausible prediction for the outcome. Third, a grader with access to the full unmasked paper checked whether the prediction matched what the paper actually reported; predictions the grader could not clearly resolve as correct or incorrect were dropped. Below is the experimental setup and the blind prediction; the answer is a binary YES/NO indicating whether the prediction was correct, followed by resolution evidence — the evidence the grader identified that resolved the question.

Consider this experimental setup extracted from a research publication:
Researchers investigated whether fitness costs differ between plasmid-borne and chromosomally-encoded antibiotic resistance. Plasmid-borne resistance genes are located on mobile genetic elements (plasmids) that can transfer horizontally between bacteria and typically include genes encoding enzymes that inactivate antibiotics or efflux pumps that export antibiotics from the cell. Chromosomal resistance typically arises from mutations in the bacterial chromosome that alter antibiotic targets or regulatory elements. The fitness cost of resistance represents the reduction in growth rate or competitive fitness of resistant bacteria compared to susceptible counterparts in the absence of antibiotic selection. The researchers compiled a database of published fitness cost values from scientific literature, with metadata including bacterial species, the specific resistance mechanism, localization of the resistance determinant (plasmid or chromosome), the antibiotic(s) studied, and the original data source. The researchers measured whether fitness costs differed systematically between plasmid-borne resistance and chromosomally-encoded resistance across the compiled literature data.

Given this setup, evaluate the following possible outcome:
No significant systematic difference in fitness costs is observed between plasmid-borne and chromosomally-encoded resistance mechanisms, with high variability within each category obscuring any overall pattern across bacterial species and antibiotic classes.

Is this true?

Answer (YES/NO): NO